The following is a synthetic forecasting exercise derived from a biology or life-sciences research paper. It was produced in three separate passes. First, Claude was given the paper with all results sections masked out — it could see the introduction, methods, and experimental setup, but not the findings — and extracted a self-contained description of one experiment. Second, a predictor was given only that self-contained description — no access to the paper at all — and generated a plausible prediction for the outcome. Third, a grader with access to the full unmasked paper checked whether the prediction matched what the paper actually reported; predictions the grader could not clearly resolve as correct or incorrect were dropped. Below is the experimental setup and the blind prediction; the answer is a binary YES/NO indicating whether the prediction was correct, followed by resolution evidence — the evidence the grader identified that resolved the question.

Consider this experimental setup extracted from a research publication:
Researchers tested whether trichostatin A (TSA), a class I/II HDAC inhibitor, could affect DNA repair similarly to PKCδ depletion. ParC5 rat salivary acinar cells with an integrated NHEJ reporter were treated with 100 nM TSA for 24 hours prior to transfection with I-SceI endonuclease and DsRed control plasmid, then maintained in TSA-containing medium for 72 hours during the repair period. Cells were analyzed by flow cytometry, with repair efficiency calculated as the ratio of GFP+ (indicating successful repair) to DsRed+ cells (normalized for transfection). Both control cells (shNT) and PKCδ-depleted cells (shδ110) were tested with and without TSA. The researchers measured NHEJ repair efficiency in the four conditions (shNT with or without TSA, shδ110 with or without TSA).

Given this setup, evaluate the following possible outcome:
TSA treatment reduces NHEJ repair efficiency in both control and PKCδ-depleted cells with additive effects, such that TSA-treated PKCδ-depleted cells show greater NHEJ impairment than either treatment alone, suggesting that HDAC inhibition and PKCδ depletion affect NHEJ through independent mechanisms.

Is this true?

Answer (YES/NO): NO